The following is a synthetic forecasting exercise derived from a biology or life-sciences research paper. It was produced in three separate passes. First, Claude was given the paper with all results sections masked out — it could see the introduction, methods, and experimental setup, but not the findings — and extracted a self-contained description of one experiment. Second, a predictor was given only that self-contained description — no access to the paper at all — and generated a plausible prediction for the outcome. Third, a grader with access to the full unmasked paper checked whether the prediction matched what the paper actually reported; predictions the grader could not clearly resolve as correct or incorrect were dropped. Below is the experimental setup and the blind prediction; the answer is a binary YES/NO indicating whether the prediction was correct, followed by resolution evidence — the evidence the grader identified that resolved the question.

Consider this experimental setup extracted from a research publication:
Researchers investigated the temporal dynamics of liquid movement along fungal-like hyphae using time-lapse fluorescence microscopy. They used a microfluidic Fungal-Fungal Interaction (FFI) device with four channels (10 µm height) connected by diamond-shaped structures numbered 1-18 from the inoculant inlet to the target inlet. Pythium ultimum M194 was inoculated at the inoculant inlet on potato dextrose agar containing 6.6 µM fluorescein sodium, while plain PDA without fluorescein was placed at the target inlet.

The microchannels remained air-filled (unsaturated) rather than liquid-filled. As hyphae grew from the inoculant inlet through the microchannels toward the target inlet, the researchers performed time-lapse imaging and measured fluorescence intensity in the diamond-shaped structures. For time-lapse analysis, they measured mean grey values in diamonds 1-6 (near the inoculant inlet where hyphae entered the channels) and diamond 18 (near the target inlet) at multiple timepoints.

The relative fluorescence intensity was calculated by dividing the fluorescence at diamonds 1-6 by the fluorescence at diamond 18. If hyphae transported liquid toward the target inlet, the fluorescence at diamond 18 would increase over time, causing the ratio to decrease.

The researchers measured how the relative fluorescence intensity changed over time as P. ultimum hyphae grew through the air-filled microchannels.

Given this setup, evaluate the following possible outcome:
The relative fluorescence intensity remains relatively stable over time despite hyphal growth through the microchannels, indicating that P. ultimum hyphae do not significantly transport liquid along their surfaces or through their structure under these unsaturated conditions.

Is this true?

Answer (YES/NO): NO